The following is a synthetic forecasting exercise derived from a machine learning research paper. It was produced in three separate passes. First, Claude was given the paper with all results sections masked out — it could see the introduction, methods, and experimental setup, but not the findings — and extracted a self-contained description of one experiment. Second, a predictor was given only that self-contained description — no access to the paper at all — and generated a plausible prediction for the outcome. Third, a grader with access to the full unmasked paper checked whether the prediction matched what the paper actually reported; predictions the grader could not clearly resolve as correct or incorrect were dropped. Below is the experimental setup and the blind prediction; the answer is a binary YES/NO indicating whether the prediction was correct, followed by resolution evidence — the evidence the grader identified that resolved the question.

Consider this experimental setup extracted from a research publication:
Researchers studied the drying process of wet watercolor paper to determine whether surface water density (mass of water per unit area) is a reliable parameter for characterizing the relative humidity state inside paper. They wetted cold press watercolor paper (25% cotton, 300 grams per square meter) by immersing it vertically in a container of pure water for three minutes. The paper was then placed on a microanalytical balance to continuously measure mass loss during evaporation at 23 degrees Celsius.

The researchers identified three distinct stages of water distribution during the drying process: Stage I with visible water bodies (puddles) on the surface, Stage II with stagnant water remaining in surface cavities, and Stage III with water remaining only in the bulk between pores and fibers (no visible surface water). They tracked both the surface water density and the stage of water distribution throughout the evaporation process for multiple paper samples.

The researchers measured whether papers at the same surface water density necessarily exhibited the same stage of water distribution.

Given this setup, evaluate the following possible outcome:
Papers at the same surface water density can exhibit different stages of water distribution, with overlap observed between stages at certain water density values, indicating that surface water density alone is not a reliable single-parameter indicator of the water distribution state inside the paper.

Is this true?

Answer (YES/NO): YES